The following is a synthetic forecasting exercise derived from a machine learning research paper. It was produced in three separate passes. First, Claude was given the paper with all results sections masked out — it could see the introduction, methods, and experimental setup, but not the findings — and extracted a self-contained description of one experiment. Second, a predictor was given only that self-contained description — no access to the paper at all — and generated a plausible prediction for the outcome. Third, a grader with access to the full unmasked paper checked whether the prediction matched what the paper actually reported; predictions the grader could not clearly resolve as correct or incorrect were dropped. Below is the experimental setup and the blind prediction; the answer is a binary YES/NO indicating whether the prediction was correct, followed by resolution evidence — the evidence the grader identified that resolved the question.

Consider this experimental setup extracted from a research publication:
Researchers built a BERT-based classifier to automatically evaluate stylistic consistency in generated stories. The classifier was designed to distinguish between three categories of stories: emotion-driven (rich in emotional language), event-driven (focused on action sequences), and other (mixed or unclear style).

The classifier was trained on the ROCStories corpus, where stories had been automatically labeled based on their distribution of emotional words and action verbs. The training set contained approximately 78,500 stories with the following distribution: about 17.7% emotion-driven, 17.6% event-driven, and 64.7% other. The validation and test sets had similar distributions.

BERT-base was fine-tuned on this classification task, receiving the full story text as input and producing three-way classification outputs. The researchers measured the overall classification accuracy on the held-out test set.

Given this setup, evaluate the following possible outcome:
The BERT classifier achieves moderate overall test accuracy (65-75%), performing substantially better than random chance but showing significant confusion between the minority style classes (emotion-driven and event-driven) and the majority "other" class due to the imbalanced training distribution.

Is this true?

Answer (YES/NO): NO